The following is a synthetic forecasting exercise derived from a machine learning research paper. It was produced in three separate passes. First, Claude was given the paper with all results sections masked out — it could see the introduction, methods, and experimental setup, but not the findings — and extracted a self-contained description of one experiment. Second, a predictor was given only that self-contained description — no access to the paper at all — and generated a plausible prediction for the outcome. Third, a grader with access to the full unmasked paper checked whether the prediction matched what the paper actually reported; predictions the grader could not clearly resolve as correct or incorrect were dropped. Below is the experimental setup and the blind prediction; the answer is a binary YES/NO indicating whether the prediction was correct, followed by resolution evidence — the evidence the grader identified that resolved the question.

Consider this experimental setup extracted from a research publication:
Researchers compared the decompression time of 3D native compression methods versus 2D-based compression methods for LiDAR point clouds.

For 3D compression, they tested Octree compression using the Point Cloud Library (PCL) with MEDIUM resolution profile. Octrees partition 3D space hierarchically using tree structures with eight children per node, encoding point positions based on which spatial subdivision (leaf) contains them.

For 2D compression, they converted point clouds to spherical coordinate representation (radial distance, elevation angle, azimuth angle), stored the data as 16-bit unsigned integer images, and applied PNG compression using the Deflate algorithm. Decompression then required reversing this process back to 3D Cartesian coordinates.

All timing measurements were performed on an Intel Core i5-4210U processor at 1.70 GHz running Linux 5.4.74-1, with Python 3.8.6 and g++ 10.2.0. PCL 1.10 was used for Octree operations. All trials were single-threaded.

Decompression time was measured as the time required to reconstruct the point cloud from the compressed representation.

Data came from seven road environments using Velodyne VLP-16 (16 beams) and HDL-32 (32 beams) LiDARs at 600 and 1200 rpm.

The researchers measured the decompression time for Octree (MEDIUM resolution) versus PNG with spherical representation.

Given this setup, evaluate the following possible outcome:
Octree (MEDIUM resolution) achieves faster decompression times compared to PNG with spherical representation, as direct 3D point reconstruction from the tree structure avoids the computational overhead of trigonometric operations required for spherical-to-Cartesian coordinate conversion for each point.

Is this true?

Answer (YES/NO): NO